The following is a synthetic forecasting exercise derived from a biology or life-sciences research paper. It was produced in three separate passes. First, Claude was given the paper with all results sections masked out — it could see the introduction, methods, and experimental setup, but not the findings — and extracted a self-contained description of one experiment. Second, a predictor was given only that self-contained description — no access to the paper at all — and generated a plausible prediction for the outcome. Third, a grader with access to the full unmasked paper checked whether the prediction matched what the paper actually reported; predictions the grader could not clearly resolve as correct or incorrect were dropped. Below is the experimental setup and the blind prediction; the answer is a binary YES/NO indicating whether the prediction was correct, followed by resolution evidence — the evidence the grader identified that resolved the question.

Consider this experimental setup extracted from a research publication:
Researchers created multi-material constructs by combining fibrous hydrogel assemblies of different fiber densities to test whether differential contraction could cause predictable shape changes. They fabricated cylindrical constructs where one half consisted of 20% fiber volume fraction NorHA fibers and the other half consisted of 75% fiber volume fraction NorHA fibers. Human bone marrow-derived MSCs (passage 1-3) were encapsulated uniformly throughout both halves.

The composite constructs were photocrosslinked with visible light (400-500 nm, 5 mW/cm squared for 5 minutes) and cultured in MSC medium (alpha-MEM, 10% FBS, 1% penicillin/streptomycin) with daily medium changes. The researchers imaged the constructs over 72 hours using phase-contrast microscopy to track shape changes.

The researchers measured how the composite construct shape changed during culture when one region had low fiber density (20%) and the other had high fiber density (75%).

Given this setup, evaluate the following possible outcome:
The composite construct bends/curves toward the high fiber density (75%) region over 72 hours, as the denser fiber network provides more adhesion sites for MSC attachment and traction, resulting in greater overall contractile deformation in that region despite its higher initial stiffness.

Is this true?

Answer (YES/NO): NO